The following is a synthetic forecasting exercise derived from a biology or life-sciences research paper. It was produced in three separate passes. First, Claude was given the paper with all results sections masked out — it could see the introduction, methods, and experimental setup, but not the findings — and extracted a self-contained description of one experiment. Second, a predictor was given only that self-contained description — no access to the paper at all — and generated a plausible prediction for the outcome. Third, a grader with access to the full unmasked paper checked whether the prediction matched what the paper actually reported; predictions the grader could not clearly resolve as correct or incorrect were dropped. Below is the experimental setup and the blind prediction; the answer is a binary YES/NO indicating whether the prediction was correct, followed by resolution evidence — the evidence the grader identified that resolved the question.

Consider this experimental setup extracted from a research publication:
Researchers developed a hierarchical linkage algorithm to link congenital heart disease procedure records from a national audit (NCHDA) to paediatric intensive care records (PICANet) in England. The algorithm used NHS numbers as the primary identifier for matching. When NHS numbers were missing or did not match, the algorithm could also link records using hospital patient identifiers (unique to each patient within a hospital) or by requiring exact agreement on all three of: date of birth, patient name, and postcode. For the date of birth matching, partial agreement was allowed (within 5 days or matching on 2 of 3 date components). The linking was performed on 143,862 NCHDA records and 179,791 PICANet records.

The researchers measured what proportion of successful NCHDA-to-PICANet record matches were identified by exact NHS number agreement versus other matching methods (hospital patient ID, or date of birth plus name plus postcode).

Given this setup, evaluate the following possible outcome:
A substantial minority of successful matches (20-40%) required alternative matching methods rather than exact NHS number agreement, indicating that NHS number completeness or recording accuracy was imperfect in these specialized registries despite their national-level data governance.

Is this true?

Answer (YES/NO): NO